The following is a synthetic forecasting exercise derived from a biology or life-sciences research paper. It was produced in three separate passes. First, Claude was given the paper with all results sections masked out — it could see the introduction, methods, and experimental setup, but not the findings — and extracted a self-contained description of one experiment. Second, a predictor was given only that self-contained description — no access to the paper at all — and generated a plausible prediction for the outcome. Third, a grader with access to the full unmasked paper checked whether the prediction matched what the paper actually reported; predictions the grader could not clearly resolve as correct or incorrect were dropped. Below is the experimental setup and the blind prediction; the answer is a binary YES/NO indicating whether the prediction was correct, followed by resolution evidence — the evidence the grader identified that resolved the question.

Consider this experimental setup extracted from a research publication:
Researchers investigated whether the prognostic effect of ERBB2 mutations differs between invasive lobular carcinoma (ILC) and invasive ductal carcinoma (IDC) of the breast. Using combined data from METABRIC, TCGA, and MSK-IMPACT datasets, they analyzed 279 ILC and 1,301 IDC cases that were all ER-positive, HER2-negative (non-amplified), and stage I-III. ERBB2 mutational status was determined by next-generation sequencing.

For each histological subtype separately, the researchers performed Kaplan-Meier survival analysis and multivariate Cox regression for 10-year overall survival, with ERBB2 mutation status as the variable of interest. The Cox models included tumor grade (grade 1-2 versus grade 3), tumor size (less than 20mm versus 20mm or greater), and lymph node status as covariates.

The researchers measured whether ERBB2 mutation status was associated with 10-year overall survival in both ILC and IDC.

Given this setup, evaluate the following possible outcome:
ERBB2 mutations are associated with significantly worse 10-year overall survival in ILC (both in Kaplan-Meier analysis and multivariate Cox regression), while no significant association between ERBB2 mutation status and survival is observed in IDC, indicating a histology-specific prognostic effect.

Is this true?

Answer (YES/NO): NO